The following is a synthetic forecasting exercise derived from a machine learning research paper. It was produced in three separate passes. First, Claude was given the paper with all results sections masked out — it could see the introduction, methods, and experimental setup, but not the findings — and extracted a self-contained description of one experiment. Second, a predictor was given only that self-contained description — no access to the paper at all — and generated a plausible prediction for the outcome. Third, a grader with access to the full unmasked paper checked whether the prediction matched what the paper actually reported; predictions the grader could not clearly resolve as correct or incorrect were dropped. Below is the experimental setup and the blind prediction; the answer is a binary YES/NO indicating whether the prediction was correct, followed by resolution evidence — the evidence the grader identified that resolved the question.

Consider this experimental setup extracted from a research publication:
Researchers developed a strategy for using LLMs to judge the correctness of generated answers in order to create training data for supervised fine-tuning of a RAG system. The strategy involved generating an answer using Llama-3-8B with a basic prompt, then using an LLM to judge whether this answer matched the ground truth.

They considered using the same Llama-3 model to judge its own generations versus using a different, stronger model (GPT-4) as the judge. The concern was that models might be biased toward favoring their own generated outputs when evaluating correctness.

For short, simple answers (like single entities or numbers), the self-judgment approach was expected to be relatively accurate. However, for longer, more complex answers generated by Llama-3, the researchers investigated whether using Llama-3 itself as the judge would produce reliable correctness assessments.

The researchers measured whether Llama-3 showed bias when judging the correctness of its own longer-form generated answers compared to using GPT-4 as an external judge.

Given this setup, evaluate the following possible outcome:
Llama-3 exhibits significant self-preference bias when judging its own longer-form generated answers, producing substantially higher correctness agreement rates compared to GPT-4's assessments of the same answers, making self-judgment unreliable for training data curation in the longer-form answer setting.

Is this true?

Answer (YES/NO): YES